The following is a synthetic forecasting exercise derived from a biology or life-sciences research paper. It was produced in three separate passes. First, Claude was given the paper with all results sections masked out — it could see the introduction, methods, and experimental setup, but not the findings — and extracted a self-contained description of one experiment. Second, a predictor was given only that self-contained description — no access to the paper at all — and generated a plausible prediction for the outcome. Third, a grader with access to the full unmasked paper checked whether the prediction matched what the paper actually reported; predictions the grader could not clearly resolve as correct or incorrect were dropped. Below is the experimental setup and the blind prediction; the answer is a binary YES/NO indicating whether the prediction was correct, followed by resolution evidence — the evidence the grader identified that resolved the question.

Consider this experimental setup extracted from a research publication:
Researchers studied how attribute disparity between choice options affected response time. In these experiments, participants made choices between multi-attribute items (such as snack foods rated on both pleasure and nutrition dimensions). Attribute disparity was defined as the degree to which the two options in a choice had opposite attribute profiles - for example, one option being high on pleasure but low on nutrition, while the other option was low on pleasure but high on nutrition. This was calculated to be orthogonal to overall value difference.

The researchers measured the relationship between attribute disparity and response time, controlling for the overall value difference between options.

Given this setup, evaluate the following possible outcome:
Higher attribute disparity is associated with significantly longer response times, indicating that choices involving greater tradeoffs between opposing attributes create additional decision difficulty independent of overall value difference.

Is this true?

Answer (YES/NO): NO